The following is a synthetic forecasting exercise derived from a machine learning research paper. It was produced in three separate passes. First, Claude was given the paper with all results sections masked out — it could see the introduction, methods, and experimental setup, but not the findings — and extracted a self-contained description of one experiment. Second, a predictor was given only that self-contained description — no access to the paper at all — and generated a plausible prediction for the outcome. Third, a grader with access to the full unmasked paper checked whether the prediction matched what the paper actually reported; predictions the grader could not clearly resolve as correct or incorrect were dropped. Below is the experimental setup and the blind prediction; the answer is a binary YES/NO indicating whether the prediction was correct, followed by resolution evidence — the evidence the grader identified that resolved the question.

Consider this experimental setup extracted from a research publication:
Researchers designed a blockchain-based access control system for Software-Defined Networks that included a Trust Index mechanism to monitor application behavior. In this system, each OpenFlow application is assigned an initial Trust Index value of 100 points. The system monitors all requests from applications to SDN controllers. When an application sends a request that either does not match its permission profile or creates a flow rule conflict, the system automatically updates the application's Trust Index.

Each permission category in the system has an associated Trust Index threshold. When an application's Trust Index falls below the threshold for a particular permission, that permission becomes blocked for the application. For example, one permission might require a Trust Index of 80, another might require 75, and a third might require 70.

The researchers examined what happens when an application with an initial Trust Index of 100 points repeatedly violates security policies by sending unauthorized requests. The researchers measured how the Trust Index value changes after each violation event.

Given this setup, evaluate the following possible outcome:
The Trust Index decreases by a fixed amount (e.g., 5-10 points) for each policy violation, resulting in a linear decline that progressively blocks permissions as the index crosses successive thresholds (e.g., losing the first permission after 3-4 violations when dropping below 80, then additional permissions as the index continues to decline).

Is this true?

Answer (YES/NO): NO